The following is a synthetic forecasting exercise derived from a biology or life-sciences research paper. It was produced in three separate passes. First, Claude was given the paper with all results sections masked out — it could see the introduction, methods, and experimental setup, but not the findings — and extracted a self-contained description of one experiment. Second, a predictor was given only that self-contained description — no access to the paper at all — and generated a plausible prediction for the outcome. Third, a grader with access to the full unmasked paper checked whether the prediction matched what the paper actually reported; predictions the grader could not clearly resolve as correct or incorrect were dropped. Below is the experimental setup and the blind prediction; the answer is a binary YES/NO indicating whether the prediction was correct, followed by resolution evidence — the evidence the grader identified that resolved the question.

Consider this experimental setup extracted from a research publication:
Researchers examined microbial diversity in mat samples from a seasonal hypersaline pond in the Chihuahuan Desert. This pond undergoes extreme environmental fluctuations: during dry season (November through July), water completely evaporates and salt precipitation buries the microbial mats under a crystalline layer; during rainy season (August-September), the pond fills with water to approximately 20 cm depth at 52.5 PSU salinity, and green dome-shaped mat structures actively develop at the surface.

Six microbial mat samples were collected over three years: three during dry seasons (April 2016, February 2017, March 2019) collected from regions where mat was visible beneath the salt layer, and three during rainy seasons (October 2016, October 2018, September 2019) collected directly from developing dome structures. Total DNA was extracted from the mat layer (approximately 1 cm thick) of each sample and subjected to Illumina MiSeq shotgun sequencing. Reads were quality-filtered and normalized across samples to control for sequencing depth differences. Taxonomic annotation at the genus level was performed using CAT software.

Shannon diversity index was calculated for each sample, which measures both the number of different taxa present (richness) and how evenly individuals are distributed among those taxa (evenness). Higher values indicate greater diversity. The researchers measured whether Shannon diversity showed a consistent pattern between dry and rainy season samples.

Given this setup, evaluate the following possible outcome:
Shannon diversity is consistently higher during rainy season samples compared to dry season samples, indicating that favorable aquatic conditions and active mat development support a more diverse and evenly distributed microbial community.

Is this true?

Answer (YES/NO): NO